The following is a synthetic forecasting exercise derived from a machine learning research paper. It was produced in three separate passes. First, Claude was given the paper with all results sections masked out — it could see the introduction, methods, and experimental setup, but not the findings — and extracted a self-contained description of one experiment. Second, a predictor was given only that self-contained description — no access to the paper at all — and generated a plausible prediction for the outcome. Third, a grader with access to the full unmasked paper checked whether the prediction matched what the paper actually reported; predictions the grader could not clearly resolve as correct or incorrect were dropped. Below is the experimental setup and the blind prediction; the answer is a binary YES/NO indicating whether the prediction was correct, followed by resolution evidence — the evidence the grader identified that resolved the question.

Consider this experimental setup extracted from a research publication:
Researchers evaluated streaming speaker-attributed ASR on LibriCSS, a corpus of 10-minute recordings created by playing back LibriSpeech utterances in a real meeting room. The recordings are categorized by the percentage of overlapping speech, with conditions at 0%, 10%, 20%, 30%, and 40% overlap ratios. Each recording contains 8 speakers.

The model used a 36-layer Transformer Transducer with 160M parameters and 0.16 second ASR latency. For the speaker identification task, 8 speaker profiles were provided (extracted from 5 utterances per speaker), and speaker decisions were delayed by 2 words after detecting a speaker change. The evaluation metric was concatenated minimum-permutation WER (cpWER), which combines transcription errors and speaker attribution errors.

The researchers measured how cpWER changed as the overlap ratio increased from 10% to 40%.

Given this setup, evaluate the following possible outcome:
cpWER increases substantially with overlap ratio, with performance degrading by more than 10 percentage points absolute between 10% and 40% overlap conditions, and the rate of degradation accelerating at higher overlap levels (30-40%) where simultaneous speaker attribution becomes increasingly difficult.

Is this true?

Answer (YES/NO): NO